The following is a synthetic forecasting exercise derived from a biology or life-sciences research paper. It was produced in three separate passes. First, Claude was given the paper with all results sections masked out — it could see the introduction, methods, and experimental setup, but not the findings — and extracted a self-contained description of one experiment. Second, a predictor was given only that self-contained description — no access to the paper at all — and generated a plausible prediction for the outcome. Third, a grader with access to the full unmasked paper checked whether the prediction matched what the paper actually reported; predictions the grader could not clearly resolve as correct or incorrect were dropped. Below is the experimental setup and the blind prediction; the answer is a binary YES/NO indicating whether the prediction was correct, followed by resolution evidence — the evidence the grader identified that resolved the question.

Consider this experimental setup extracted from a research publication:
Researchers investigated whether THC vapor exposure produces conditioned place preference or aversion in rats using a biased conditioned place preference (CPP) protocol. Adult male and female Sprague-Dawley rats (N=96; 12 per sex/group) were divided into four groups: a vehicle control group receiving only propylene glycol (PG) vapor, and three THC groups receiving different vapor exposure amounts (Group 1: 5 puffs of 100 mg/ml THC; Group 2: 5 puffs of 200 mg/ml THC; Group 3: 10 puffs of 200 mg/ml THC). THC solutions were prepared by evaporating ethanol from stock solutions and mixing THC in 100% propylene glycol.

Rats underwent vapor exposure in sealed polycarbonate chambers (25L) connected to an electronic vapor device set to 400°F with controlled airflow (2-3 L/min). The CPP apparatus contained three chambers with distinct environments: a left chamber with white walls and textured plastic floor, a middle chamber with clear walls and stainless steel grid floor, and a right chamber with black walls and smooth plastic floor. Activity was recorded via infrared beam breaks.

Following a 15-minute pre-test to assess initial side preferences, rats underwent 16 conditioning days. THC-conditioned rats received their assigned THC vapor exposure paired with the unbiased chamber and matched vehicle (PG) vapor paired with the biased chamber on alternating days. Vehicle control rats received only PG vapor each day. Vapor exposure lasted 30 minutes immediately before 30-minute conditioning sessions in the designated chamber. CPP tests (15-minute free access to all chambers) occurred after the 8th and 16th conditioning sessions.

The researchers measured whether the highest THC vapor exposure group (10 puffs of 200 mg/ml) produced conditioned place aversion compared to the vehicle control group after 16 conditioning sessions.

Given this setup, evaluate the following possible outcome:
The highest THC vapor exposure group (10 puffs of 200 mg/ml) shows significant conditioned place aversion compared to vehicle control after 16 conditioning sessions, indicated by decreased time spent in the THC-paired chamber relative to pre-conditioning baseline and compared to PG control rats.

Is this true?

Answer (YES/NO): NO